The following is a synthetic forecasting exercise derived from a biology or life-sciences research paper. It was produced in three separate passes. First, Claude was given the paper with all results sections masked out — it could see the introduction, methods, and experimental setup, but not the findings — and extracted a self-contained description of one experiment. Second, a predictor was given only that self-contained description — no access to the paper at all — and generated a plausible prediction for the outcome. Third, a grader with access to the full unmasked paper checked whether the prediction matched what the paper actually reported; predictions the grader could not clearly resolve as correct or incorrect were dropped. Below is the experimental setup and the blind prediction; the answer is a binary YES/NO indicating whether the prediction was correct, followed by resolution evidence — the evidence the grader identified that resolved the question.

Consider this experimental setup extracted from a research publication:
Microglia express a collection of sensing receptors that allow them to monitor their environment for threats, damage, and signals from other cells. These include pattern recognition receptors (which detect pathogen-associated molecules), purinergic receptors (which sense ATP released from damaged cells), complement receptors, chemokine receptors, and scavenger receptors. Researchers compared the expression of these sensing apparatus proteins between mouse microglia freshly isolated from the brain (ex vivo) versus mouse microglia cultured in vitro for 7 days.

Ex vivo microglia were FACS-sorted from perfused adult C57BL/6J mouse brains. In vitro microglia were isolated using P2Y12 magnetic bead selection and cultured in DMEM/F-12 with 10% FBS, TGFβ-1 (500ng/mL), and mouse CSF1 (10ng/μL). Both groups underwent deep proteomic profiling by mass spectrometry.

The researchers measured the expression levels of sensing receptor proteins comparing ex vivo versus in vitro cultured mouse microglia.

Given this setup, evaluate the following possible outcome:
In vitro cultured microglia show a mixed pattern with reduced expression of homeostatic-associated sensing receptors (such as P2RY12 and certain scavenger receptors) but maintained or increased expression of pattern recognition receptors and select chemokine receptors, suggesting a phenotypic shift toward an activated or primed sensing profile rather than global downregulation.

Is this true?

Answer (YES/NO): NO